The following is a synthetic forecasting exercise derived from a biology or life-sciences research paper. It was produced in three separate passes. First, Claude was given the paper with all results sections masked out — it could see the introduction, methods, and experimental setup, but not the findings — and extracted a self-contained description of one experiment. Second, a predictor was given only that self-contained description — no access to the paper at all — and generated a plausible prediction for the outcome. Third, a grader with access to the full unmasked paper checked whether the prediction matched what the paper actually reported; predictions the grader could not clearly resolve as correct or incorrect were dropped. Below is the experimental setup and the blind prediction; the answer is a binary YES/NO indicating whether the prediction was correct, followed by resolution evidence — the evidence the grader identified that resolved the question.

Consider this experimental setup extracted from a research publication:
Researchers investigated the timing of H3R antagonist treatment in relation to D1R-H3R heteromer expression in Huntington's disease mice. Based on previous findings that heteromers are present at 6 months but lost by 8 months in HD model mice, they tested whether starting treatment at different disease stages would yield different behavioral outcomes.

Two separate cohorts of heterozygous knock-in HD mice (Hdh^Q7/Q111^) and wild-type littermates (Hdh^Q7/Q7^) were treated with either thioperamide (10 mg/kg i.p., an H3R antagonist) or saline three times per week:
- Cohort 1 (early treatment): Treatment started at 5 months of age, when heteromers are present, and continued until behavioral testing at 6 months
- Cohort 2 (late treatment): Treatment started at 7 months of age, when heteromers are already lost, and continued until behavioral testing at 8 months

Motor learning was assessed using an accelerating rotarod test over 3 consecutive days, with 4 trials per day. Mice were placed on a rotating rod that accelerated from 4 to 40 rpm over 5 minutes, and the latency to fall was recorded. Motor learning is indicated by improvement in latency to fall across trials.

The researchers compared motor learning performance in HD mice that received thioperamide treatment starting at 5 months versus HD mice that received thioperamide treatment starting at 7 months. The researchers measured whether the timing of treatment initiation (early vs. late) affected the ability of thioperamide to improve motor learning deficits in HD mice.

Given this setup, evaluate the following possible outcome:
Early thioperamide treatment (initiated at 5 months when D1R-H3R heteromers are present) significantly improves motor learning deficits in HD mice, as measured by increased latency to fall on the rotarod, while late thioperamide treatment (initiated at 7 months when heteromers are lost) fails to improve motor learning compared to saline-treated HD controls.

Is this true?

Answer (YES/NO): YES